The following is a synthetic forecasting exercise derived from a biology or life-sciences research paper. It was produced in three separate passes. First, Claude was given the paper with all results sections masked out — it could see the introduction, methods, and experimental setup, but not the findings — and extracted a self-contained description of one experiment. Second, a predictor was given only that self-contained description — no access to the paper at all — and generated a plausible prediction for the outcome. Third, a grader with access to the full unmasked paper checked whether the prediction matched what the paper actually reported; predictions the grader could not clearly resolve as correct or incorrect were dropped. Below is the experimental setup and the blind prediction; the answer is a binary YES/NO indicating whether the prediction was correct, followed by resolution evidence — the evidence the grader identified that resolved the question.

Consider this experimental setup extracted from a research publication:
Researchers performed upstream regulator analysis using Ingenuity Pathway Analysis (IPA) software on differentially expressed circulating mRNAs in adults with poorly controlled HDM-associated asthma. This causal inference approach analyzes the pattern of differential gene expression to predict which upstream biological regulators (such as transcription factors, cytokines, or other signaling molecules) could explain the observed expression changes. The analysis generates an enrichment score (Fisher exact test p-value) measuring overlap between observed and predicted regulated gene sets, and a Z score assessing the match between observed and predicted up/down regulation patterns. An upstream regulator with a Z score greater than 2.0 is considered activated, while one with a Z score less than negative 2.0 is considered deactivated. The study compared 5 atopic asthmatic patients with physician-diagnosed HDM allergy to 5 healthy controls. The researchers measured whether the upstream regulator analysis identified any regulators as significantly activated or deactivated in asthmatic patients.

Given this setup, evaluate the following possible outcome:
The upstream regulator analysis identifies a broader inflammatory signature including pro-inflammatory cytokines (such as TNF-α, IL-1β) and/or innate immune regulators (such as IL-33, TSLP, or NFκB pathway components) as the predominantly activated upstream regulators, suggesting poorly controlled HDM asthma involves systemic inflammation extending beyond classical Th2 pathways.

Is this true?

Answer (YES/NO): NO